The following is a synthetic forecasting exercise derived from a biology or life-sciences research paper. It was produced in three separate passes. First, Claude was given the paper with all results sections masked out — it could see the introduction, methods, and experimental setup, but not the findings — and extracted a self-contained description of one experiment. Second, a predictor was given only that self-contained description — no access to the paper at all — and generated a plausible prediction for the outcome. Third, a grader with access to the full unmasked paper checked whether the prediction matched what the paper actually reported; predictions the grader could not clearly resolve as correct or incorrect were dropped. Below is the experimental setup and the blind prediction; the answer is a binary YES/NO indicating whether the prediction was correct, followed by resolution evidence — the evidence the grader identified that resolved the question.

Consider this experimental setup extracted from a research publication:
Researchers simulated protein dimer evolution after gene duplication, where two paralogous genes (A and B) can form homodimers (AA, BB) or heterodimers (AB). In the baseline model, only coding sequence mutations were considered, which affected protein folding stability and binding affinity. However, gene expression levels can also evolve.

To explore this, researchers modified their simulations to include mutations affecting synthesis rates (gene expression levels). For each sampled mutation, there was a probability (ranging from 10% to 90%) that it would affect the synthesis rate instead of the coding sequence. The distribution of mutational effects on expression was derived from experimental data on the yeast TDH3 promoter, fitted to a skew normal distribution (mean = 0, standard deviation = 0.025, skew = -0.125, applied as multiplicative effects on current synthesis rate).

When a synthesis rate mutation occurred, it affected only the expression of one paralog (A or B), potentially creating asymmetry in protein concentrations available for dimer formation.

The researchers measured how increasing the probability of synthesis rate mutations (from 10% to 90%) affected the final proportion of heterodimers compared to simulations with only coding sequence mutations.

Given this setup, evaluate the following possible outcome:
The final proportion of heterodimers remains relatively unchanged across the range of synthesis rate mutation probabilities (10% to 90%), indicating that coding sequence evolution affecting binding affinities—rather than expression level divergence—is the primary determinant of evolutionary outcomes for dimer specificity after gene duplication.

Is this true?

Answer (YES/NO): NO